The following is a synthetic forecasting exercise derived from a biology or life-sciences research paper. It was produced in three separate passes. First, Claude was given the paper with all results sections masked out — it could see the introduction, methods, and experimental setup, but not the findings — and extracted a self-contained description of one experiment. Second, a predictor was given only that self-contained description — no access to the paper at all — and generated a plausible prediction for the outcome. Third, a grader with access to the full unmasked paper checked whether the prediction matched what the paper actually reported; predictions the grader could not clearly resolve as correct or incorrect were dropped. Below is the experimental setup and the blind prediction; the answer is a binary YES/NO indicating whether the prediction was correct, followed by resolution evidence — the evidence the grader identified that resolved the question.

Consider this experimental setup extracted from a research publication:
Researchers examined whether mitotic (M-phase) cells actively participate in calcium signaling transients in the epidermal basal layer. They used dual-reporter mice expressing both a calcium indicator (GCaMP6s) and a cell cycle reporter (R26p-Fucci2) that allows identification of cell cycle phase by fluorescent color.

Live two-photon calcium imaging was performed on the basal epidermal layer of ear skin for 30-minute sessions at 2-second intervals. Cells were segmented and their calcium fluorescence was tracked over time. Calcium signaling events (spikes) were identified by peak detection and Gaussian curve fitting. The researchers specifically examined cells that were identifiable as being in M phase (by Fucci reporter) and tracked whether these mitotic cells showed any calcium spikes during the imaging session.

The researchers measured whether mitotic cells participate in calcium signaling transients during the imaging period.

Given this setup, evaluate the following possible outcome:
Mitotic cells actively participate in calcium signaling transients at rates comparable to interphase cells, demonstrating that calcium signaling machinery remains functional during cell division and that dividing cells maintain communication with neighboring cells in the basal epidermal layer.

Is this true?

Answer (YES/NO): NO